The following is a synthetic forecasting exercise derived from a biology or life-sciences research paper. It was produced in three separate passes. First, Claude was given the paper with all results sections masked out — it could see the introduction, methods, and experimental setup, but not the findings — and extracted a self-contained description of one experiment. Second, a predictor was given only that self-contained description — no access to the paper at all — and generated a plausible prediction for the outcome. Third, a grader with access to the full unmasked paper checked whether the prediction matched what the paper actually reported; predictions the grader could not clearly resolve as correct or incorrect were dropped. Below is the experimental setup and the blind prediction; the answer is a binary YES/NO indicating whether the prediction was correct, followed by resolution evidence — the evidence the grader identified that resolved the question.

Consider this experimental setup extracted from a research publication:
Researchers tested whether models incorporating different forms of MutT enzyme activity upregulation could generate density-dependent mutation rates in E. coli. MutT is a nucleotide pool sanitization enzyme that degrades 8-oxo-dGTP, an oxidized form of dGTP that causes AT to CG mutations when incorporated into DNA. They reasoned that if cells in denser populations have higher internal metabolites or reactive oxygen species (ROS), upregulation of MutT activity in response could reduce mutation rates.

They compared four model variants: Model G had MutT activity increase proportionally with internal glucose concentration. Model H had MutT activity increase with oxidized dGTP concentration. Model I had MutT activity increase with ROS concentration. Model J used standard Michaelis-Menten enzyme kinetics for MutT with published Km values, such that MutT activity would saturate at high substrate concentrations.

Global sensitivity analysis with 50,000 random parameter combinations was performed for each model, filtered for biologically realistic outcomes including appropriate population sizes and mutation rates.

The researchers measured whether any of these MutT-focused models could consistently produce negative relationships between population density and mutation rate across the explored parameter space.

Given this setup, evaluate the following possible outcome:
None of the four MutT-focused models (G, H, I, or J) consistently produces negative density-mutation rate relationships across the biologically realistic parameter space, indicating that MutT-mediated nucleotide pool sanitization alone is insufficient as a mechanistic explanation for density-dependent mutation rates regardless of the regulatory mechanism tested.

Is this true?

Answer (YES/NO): YES